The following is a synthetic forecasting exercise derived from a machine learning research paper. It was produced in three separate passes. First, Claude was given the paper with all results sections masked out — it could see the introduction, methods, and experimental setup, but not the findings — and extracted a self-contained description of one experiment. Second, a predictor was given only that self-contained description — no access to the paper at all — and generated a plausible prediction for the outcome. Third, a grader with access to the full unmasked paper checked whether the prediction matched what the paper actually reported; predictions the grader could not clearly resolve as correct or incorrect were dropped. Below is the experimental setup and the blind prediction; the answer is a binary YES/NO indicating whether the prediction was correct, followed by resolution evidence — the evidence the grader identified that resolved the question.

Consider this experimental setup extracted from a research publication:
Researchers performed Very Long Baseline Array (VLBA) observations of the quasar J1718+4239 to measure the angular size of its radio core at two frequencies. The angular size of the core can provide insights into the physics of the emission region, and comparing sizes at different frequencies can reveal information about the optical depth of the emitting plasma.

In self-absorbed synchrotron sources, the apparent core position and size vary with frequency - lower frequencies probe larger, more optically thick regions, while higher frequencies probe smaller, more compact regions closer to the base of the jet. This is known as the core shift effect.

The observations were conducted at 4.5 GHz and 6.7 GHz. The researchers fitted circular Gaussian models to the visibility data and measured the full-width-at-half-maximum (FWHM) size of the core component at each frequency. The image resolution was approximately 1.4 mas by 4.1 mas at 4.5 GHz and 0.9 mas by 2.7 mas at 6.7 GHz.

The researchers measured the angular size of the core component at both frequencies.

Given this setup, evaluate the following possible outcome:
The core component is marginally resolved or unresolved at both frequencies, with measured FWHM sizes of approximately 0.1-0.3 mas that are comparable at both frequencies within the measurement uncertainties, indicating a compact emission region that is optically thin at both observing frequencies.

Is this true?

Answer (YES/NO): NO